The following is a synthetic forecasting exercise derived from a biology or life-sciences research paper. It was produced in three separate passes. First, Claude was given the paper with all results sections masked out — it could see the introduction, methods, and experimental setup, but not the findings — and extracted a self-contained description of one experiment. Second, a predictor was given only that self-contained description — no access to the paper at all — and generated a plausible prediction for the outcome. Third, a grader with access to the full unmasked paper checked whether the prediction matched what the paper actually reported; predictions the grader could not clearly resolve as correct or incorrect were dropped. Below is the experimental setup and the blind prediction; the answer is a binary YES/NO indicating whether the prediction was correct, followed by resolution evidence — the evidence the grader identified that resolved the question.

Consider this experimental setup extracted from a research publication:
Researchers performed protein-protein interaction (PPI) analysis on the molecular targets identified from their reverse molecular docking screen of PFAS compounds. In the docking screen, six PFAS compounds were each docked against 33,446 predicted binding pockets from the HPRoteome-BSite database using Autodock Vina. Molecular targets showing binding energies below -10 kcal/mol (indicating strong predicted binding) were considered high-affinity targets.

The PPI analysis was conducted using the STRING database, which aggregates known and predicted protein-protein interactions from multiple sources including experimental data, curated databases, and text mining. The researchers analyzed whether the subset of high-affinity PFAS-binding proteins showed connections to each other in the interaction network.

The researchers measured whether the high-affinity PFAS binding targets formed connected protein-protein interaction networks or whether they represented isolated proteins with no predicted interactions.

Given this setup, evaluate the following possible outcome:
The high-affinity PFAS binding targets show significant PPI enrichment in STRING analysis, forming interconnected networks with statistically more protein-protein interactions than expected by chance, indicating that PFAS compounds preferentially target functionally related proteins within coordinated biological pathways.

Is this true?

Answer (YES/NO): NO